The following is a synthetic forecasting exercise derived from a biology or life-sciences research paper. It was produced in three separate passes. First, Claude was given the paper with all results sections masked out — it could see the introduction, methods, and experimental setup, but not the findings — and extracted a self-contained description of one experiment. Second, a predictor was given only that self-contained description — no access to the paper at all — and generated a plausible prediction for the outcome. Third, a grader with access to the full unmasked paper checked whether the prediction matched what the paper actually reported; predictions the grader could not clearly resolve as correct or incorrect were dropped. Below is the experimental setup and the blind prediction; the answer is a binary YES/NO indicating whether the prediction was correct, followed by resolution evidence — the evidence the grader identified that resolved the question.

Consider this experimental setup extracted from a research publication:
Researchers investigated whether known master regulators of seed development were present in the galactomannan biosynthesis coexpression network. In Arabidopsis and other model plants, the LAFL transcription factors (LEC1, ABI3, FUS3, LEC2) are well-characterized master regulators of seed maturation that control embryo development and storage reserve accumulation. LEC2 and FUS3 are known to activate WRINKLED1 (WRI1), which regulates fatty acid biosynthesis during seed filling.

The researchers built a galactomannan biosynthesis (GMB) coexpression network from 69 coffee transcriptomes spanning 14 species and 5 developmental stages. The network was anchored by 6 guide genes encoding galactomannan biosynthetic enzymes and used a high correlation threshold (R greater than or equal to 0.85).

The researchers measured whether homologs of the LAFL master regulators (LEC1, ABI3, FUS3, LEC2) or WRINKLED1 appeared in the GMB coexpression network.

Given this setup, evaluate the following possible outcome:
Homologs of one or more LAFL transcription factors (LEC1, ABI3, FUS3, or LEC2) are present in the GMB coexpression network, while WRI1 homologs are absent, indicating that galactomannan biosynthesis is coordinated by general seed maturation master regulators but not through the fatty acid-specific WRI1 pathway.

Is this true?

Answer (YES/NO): NO